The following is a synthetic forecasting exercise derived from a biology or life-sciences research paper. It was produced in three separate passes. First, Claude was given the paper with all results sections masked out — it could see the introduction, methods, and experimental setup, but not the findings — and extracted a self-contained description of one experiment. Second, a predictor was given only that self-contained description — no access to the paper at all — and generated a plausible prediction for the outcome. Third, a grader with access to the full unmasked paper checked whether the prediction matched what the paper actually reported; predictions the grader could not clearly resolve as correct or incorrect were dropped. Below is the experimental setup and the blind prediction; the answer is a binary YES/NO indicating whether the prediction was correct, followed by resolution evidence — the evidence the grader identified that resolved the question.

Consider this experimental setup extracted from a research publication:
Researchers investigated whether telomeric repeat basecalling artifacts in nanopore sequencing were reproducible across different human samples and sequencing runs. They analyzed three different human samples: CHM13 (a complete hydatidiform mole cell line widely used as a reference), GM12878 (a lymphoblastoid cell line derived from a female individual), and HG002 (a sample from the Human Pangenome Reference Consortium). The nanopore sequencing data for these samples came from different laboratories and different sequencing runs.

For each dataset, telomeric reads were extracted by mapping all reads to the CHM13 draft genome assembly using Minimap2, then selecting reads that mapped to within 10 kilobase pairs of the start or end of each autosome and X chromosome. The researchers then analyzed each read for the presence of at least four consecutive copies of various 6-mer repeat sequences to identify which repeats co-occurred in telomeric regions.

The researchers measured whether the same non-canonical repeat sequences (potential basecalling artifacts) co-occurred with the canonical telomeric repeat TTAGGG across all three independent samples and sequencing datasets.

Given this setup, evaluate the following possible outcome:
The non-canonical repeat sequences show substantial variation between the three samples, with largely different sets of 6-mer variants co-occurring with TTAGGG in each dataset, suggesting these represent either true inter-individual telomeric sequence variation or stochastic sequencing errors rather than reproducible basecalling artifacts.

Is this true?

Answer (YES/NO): NO